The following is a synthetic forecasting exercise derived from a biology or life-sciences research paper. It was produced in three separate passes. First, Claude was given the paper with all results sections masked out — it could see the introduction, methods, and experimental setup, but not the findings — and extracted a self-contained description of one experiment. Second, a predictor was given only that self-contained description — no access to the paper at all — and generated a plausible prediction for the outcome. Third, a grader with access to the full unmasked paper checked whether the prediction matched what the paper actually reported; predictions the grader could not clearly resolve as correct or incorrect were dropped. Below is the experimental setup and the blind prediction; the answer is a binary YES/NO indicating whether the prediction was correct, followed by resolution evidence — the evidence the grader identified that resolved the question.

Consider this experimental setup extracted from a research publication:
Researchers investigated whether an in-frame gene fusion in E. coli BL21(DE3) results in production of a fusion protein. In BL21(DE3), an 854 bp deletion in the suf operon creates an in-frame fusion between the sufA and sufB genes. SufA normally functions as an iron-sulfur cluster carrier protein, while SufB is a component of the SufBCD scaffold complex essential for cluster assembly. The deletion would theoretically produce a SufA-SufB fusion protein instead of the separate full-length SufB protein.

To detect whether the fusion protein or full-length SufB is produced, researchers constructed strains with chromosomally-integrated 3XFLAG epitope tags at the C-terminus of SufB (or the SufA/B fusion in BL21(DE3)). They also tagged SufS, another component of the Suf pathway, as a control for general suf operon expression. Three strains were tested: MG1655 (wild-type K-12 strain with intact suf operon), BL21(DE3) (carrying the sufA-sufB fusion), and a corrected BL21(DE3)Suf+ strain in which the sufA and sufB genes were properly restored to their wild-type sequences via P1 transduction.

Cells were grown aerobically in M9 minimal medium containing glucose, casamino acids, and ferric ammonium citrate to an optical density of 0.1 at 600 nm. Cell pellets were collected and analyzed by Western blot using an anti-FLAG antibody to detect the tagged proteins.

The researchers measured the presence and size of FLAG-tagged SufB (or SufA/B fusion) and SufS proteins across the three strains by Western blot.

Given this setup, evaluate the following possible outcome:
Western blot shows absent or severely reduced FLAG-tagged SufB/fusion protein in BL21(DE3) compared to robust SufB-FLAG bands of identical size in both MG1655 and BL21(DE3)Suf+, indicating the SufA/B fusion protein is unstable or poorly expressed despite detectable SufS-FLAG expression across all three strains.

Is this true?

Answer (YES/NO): NO